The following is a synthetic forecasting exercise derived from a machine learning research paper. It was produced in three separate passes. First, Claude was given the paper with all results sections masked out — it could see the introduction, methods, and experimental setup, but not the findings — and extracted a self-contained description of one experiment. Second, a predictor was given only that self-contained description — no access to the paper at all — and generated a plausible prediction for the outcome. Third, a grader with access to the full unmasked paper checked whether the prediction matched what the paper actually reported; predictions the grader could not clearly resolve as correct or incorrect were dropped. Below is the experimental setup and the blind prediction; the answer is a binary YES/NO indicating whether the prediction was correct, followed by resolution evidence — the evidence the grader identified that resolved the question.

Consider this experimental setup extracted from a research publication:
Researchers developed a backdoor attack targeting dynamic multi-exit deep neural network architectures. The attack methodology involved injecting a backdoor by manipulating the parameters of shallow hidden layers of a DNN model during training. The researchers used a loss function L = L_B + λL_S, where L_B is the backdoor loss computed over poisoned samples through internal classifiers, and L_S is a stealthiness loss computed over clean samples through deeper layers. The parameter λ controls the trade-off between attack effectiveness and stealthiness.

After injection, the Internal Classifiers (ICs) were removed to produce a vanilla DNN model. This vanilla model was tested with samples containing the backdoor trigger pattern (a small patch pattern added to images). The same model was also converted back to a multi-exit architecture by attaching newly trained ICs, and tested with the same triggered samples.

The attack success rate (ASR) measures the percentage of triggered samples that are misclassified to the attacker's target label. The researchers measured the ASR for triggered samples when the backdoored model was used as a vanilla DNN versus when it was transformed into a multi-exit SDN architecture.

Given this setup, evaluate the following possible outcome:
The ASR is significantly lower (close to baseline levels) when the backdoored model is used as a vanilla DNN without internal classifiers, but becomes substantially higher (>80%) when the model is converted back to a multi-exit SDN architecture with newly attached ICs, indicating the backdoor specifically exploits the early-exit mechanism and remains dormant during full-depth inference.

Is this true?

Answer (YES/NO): NO